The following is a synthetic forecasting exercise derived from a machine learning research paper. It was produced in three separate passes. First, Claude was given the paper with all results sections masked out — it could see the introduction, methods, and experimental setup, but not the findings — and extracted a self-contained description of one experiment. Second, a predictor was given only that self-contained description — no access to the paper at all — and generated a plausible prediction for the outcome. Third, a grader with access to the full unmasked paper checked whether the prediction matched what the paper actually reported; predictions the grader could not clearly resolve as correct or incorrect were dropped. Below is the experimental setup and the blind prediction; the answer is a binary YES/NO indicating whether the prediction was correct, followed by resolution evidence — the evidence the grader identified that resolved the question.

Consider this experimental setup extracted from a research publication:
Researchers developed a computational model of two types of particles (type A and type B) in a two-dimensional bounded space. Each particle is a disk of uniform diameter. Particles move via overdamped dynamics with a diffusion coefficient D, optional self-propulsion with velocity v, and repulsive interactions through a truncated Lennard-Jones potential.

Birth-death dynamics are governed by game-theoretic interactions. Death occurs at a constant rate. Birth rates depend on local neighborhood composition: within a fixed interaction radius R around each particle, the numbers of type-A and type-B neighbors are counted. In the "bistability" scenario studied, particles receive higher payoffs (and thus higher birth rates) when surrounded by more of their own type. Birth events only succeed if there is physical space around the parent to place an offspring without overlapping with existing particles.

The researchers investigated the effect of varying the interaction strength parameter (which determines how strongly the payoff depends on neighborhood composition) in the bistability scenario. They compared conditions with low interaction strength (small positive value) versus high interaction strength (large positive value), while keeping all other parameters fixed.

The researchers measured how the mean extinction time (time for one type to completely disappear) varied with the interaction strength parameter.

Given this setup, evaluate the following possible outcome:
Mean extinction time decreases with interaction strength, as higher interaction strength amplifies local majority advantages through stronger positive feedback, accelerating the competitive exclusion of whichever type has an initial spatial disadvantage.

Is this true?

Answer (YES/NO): YES